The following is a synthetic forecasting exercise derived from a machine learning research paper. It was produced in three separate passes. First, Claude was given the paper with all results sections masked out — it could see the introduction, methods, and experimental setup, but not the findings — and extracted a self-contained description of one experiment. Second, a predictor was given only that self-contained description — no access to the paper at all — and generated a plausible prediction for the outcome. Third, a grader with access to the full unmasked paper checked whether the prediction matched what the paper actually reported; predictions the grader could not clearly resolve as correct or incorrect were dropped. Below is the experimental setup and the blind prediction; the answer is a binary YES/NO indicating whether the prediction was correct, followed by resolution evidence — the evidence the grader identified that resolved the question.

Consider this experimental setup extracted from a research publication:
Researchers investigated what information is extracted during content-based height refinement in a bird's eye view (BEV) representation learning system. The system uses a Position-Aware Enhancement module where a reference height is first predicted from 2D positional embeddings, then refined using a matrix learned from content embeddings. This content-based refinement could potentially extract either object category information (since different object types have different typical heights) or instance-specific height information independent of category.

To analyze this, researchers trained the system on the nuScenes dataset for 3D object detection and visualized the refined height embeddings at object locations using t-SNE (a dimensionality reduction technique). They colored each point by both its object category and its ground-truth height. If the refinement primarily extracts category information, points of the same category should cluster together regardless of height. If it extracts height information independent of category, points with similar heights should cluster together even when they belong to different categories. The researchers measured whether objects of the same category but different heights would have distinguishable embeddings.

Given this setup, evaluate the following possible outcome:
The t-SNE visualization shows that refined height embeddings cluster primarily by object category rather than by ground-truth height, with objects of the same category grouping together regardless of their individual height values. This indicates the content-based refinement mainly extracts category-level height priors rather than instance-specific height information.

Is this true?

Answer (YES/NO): NO